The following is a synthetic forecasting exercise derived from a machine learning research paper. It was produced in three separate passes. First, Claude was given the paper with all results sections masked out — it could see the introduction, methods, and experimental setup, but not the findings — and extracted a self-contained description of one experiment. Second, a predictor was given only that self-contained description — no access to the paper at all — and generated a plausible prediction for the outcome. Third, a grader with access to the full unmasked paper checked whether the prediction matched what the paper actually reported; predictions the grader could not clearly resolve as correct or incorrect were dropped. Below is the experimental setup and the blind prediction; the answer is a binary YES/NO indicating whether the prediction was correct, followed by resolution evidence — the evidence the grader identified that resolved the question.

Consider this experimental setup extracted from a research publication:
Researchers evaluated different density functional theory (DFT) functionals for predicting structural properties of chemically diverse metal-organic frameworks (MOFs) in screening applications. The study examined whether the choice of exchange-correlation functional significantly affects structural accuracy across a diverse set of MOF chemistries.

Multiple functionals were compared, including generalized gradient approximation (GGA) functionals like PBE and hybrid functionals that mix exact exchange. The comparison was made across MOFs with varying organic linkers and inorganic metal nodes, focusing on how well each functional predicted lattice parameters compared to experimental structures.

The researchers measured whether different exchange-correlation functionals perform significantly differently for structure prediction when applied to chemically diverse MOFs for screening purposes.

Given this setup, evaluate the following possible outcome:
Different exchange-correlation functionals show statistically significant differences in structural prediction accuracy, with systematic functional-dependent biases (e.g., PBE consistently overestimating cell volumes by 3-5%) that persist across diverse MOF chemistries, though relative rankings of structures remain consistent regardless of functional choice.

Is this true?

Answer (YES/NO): NO